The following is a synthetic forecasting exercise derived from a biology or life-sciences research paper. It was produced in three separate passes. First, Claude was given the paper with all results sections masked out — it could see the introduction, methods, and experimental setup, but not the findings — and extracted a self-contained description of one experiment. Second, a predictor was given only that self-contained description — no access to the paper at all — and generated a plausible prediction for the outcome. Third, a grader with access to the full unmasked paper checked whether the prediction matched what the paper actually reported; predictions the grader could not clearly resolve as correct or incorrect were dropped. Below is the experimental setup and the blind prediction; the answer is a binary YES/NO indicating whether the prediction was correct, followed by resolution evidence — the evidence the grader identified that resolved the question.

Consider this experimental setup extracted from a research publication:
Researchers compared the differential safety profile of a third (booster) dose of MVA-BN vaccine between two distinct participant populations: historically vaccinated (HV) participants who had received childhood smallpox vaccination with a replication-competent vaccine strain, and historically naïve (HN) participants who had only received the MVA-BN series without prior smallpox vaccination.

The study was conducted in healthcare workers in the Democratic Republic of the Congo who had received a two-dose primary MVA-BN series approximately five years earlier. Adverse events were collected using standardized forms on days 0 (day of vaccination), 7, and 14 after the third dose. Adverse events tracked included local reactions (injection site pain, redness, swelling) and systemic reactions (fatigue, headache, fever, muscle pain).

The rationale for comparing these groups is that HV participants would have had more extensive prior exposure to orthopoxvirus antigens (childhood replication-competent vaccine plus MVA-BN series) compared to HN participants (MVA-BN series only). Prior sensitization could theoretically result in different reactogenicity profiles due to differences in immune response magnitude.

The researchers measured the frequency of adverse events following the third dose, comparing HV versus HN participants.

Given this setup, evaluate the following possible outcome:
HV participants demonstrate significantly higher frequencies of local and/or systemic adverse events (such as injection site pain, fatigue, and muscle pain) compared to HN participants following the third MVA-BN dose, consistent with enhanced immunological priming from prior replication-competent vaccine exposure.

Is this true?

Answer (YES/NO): NO